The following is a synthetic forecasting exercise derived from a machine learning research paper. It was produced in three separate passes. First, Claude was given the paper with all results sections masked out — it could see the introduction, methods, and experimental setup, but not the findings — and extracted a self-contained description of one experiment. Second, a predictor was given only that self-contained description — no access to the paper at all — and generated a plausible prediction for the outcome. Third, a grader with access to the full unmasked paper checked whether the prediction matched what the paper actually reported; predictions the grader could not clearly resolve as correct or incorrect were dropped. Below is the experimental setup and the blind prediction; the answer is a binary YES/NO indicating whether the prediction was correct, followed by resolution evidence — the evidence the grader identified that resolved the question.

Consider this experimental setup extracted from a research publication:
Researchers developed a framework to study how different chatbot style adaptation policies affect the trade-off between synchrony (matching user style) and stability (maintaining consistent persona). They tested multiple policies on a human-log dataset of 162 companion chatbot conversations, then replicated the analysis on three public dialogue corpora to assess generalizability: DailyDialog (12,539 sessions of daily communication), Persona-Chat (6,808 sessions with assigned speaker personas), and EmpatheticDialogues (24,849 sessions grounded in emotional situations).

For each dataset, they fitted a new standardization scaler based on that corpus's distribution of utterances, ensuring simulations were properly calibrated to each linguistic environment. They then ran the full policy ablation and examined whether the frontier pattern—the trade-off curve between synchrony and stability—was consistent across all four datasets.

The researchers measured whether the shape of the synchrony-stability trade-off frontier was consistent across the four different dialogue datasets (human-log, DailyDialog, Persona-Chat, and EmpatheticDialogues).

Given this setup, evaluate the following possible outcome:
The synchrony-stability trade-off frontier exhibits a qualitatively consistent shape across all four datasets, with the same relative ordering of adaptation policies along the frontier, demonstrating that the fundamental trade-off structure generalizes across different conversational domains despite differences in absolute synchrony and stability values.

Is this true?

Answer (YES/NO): YES